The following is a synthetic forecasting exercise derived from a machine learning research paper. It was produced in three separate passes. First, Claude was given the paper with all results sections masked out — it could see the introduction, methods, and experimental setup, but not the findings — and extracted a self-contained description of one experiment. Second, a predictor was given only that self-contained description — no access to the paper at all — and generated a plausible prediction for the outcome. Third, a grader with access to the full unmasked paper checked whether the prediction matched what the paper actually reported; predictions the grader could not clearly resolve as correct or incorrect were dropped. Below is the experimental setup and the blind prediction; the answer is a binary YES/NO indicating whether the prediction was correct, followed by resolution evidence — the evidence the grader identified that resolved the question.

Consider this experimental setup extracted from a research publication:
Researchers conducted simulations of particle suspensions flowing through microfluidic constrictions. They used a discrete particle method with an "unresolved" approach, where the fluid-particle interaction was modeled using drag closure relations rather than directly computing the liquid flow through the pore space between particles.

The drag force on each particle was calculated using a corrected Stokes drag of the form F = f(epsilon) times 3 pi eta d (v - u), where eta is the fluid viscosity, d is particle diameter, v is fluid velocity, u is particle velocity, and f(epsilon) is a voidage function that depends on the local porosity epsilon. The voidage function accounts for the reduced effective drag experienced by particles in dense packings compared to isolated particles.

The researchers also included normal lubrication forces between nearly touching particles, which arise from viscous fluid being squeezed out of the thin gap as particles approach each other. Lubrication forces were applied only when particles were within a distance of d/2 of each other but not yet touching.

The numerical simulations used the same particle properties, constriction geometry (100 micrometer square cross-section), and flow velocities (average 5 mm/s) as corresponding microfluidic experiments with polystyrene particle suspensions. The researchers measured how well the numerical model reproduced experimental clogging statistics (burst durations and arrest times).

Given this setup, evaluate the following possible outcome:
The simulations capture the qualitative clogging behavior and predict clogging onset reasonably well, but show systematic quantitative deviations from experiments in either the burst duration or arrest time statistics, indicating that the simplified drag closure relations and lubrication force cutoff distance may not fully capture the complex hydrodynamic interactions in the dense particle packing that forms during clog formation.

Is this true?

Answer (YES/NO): YES